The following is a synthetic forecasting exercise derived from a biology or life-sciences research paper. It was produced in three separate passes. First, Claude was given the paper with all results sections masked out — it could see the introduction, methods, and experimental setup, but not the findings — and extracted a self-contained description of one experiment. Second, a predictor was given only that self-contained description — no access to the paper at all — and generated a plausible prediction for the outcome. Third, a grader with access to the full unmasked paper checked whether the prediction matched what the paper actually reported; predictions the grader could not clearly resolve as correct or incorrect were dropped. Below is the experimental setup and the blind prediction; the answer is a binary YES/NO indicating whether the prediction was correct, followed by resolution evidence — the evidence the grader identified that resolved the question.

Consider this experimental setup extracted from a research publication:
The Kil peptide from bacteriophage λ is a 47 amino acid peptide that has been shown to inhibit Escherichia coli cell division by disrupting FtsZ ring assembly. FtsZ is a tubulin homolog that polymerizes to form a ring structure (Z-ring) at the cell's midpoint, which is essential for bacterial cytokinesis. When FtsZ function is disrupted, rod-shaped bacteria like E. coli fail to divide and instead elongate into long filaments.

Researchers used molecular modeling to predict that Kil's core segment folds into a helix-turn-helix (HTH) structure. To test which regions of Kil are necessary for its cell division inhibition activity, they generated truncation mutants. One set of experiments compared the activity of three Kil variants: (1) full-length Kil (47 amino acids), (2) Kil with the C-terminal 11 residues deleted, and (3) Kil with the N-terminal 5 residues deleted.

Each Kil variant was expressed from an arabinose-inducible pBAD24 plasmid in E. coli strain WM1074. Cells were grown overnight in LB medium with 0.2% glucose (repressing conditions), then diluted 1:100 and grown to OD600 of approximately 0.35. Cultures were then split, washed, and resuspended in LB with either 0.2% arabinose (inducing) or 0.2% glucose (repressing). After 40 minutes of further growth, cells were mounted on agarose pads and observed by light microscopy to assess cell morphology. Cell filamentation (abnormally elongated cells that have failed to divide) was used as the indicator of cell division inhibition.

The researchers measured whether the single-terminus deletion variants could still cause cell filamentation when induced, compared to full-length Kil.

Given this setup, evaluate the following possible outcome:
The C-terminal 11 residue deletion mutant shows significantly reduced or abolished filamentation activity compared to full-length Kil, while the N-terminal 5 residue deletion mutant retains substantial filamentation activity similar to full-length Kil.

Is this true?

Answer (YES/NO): NO